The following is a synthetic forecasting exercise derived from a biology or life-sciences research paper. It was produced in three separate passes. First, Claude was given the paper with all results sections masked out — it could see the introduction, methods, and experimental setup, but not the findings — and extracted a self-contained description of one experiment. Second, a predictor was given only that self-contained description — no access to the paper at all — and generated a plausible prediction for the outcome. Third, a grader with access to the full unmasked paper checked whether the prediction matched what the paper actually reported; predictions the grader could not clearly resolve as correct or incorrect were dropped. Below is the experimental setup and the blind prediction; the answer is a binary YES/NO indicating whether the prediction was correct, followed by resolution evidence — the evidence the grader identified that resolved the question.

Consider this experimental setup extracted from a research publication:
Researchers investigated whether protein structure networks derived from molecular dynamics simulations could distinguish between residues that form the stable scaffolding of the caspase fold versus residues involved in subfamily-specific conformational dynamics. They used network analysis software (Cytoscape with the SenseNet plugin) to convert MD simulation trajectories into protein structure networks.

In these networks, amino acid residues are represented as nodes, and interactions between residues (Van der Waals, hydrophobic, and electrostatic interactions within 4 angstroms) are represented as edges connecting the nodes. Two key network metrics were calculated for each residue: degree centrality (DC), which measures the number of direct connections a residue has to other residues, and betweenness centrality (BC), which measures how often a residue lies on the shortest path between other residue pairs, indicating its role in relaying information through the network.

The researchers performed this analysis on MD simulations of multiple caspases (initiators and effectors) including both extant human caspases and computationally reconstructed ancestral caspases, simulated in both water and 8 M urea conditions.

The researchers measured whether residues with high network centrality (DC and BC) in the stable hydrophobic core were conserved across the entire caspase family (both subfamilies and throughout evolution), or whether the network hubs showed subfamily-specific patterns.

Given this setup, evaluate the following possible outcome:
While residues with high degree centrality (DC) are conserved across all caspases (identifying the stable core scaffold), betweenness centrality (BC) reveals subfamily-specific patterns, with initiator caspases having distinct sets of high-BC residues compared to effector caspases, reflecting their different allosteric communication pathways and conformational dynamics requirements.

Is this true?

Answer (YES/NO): NO